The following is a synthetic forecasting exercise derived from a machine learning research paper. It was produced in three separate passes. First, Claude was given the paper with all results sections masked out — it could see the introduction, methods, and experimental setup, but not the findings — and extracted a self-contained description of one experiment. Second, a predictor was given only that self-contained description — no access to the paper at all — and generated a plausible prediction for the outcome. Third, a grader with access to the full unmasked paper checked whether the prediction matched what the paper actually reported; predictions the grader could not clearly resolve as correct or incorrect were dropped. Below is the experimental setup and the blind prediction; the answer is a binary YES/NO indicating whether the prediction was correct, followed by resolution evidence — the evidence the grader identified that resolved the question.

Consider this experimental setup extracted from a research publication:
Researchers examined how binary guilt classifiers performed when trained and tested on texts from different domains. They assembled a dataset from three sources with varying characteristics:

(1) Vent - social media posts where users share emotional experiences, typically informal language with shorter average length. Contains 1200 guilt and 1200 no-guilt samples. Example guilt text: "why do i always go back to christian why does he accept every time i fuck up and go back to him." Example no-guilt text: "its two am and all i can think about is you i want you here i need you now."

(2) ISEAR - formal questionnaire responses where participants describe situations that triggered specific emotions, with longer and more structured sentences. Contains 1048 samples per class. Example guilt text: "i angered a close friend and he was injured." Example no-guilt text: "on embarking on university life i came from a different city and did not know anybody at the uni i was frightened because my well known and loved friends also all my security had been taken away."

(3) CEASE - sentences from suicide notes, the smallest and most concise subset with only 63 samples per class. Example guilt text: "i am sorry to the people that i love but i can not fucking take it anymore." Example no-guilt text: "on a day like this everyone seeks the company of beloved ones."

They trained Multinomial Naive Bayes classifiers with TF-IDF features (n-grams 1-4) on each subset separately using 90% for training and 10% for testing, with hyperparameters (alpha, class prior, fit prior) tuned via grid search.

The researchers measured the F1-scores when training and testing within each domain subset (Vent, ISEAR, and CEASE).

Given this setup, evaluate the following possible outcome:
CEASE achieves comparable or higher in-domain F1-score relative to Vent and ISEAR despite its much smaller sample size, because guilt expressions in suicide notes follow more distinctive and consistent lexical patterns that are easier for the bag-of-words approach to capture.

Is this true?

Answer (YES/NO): YES